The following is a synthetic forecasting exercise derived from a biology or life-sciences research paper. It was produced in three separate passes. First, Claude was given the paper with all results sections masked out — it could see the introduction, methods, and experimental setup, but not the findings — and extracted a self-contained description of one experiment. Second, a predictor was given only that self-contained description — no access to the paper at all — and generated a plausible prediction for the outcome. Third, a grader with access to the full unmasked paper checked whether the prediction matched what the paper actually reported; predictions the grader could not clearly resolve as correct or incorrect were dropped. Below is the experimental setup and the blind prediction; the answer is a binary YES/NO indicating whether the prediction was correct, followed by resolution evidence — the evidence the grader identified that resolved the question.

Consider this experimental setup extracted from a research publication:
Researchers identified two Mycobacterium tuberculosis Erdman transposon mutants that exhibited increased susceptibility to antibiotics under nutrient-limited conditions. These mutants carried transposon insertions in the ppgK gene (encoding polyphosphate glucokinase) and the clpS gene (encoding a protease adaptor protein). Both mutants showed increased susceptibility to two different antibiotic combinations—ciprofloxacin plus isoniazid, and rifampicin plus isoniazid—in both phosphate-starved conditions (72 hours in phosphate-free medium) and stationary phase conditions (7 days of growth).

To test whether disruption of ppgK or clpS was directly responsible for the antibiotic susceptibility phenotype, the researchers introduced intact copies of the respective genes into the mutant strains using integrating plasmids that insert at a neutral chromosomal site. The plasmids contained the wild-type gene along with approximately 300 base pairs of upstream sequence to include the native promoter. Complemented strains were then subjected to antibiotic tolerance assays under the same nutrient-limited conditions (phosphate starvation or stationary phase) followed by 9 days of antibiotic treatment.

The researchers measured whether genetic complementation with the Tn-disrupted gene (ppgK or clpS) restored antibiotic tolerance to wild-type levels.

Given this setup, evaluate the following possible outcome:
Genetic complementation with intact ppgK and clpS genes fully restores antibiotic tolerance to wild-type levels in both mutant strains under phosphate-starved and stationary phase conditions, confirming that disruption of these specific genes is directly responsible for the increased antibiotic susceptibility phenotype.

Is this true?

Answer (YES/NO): NO